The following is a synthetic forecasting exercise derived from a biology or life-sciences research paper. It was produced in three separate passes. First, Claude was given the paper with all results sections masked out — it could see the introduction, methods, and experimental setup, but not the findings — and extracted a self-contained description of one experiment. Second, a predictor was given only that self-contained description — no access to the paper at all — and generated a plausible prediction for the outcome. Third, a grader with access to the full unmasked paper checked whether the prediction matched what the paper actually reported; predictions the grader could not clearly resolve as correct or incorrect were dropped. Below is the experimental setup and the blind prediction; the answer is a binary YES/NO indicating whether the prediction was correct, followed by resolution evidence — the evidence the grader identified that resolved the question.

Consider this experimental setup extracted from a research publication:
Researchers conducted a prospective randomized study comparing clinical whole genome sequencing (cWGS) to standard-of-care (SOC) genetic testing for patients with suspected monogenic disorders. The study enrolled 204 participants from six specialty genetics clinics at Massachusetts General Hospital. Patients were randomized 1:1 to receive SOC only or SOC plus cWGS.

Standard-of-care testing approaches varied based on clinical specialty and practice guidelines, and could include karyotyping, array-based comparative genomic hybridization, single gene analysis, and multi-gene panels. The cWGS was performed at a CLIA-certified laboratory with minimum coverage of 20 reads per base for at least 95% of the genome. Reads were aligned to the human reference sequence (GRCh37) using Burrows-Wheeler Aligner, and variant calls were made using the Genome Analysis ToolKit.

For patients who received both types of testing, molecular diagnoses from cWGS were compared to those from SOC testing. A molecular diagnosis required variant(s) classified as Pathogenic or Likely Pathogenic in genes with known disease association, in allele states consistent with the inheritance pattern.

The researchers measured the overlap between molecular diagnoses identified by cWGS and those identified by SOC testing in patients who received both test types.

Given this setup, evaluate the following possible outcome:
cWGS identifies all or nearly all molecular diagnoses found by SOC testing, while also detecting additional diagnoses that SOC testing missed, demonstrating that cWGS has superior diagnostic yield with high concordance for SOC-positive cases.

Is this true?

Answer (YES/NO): NO